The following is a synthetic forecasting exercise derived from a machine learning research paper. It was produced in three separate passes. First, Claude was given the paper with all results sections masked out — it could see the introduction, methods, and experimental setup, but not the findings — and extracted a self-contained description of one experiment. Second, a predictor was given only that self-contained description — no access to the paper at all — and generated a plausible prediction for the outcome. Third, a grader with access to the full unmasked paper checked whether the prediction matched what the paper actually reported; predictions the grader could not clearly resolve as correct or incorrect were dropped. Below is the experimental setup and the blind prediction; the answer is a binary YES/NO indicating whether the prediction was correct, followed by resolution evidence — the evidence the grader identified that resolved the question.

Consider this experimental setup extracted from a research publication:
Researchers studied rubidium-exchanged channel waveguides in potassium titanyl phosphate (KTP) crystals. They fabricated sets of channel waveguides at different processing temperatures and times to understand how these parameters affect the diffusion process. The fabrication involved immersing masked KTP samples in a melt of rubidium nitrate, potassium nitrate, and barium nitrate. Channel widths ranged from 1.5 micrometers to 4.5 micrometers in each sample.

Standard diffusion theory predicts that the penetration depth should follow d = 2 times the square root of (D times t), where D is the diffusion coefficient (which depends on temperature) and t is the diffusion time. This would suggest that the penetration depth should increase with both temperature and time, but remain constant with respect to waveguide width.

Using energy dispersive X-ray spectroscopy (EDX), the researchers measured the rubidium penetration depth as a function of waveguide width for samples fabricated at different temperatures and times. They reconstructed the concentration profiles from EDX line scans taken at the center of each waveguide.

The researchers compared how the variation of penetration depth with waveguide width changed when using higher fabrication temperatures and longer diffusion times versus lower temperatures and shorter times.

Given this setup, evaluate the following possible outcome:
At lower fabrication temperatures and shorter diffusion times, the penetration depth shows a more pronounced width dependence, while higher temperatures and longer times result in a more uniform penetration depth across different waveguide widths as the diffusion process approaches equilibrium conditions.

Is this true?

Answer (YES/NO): NO